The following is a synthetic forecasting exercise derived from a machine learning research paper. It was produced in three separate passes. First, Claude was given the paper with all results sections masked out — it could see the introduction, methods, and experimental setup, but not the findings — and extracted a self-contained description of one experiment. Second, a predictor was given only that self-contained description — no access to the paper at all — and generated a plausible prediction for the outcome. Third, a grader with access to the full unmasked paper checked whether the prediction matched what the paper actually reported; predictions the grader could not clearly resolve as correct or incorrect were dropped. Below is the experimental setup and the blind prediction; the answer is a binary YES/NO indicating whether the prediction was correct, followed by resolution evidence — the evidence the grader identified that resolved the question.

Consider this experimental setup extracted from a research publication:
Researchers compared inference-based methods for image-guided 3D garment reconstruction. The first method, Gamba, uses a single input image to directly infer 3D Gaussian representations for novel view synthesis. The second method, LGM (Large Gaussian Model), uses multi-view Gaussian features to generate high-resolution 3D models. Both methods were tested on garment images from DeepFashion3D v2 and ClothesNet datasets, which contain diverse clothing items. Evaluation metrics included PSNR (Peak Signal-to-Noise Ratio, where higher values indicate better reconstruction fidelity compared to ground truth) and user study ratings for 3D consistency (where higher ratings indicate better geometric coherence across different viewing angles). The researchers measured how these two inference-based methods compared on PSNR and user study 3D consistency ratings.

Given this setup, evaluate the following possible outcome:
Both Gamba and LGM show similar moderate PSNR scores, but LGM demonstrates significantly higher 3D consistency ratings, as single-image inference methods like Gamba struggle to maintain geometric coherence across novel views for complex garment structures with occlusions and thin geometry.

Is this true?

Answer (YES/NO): YES